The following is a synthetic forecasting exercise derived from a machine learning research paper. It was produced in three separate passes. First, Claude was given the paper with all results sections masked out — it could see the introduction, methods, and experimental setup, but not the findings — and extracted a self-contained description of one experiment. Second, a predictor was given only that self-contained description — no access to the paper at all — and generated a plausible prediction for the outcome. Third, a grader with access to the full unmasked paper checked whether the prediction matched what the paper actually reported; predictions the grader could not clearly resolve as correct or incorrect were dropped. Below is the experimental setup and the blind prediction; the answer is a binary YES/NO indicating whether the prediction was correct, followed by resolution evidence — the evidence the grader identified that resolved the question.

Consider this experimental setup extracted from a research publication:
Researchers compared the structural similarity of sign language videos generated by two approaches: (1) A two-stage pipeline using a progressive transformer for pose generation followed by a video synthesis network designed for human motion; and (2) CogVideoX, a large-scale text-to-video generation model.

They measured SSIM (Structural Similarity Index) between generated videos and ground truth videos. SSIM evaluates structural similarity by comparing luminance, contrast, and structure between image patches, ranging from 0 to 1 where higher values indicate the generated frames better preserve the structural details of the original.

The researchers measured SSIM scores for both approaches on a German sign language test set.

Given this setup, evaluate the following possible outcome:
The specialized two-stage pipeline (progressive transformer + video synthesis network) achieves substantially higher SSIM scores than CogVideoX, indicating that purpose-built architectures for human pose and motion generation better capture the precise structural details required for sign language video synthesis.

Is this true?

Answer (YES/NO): YES